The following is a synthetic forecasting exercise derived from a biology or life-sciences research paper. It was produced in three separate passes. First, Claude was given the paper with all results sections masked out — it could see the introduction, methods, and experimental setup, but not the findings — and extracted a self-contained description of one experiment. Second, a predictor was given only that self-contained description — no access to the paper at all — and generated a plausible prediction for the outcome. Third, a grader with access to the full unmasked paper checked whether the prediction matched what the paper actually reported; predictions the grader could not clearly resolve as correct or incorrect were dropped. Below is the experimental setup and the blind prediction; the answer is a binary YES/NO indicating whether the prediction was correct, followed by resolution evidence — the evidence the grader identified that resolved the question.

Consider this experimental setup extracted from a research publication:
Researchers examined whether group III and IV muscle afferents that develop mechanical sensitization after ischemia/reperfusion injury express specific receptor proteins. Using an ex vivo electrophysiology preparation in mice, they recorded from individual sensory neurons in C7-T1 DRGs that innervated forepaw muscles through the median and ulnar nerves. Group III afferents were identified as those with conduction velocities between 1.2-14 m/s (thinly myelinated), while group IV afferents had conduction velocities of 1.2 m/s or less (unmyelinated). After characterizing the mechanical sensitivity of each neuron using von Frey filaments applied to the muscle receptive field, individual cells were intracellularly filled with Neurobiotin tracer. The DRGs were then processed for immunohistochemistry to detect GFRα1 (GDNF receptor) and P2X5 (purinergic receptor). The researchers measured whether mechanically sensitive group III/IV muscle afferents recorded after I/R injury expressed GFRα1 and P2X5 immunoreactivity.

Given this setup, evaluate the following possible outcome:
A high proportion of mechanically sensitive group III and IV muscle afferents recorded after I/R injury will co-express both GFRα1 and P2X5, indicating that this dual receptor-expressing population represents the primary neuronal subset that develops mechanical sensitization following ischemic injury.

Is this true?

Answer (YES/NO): YES